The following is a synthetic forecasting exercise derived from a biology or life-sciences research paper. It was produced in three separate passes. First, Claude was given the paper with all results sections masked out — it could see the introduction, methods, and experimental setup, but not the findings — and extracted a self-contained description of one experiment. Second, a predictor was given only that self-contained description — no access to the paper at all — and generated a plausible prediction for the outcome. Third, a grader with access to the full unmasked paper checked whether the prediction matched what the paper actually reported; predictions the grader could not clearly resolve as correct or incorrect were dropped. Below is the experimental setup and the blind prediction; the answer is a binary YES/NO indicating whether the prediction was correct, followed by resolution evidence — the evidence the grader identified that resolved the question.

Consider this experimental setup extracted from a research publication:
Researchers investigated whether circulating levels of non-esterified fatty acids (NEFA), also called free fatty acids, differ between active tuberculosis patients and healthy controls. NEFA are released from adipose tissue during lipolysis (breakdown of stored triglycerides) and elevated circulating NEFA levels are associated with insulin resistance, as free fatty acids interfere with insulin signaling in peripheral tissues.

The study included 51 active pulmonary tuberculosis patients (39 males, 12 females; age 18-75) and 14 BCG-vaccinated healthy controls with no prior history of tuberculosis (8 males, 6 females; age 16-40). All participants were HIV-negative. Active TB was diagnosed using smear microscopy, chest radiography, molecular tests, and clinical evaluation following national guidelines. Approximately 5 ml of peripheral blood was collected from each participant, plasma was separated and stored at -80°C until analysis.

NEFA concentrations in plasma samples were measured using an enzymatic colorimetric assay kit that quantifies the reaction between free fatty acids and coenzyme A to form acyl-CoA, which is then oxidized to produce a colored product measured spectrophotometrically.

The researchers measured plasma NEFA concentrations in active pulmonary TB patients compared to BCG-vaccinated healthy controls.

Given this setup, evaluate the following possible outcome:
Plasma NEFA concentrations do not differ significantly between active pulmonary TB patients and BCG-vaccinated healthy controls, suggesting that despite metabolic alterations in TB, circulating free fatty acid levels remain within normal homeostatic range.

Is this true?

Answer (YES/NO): NO